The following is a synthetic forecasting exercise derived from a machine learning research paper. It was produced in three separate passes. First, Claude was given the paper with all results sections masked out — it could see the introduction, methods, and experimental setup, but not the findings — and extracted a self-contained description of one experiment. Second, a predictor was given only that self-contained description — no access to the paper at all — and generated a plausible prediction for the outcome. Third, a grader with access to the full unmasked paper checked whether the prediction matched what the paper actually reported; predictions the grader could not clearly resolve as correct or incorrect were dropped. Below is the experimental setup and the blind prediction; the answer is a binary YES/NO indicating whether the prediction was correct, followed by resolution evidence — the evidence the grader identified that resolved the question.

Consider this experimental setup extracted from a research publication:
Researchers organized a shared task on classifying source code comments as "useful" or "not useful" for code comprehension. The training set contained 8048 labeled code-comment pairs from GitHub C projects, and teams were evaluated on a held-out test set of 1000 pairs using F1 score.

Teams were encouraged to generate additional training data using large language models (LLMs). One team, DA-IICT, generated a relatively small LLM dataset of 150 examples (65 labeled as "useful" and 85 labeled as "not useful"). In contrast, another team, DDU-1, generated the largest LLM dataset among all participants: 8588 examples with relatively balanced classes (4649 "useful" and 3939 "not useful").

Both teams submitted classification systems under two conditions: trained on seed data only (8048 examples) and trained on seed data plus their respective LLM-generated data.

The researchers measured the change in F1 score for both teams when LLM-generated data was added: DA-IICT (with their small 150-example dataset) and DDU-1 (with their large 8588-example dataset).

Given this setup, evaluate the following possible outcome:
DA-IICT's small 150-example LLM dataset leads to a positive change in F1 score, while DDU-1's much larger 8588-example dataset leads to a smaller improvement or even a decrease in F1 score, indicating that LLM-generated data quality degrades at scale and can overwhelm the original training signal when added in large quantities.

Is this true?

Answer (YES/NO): NO